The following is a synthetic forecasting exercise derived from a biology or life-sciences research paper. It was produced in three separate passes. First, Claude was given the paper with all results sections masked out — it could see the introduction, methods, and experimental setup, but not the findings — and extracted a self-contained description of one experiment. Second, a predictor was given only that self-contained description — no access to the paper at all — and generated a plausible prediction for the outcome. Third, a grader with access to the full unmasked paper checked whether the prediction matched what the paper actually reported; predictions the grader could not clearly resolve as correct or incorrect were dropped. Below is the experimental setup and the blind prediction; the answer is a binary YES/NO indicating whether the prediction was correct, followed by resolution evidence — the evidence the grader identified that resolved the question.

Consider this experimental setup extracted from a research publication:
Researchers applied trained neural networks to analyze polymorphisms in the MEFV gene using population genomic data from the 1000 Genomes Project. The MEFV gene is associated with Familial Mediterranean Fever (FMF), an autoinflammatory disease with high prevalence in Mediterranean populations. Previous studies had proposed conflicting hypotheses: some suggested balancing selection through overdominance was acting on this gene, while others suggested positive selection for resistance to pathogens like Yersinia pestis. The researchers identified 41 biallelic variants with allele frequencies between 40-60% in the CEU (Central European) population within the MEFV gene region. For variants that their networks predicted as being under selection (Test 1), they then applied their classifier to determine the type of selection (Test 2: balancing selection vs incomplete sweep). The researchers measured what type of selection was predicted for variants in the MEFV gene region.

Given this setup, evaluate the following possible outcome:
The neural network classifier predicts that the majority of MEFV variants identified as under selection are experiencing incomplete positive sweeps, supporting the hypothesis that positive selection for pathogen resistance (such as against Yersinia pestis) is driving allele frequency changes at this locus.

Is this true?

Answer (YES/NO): YES